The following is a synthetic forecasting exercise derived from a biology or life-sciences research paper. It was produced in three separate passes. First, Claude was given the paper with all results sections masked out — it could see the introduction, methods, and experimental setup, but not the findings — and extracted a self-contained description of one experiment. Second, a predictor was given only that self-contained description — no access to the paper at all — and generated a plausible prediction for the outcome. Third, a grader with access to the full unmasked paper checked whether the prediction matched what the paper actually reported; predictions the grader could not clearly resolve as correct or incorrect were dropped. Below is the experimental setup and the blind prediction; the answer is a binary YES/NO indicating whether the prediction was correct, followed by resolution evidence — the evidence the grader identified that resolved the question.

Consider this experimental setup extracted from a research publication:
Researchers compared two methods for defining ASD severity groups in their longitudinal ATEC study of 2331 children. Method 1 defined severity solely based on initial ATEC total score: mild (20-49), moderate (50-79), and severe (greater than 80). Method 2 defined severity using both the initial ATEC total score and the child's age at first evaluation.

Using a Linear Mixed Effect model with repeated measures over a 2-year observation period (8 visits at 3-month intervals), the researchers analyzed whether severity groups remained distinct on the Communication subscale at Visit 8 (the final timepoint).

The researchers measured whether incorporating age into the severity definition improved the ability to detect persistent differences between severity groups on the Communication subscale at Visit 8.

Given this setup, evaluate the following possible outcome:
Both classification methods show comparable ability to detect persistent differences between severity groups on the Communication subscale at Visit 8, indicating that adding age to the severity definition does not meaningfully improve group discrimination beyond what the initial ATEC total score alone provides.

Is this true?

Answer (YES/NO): NO